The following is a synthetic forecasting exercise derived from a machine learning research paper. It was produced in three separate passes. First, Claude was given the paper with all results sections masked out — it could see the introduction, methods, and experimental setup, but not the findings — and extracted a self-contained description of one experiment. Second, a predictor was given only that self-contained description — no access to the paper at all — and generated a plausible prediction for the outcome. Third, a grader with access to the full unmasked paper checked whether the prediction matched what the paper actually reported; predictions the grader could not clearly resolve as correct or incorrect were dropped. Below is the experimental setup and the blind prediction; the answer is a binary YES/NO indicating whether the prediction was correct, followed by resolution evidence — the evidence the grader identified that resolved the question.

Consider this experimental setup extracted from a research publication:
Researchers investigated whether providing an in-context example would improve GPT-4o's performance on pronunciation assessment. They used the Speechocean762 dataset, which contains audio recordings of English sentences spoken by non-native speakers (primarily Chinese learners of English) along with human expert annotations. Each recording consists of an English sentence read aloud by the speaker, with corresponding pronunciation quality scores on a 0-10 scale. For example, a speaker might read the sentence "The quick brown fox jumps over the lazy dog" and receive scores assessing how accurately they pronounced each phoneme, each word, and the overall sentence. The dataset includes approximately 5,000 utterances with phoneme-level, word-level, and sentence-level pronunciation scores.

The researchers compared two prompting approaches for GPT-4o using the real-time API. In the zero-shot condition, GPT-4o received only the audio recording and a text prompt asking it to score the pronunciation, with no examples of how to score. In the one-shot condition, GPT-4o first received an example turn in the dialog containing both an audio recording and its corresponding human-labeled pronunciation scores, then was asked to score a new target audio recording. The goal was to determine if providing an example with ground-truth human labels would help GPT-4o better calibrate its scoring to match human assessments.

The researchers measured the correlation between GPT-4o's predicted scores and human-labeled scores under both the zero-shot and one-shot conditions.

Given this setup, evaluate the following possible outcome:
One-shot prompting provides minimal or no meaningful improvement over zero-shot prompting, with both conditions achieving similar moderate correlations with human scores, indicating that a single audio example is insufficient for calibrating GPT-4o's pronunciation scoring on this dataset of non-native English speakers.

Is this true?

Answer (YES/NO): YES